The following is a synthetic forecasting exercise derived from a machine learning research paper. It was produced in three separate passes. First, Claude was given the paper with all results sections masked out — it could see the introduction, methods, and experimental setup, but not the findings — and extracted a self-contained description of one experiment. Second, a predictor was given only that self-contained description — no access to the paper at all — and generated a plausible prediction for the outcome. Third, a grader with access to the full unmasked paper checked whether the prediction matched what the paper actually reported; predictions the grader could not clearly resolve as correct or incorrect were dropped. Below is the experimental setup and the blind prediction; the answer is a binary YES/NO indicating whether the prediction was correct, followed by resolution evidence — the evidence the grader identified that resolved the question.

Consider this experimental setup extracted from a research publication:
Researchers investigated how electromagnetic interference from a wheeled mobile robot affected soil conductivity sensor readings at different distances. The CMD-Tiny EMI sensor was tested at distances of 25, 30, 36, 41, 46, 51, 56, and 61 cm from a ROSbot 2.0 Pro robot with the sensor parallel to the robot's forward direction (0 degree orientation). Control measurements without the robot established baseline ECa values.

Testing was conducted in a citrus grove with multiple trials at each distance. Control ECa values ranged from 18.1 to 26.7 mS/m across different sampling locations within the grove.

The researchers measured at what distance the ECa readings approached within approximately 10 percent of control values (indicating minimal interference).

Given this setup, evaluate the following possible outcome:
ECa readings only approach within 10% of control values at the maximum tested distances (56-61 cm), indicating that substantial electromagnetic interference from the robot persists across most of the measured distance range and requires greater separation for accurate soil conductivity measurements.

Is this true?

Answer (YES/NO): NO